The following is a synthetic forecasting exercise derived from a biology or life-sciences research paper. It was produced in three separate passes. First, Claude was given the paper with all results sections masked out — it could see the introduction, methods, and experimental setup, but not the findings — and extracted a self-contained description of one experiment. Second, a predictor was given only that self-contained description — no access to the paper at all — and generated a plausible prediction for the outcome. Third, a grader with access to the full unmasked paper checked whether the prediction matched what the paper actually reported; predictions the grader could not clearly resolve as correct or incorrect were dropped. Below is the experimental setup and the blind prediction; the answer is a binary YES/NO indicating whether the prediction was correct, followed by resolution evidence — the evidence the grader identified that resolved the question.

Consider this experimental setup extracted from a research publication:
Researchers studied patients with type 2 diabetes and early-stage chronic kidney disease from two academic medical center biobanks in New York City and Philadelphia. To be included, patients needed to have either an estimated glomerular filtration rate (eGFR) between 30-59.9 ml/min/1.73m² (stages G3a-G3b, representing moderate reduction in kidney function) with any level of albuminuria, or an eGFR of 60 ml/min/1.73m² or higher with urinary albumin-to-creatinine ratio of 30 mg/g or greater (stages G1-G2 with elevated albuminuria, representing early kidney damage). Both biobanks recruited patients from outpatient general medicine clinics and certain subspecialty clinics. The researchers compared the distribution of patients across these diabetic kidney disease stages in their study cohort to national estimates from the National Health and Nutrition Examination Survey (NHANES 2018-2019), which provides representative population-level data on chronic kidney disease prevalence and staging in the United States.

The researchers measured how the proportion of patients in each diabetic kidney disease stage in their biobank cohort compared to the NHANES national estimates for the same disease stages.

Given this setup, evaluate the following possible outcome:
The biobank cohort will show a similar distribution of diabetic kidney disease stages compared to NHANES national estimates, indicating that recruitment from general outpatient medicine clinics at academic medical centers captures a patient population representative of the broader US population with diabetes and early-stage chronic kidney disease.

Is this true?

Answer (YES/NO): YES